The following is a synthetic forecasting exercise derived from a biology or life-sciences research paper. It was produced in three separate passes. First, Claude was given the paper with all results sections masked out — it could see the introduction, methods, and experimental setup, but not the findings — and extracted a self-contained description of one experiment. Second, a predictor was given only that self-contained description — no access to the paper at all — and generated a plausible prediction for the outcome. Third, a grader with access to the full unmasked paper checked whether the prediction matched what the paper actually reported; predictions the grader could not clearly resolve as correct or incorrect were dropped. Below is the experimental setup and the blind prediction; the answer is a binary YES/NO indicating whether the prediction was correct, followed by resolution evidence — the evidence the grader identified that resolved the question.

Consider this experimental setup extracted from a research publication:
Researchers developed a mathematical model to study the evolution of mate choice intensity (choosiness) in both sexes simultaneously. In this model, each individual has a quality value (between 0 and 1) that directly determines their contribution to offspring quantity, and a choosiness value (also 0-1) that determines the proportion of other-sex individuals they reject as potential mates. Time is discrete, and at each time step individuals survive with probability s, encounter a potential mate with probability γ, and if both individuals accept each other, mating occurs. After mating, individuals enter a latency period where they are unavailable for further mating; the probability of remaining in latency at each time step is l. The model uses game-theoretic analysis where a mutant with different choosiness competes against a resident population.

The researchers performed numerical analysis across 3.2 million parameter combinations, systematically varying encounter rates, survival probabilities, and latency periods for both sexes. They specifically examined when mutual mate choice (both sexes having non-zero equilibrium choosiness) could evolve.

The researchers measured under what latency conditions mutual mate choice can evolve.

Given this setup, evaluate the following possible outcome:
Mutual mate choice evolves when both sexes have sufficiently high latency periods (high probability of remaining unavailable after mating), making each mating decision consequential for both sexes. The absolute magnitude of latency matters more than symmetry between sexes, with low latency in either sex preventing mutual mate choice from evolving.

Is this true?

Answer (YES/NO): YES